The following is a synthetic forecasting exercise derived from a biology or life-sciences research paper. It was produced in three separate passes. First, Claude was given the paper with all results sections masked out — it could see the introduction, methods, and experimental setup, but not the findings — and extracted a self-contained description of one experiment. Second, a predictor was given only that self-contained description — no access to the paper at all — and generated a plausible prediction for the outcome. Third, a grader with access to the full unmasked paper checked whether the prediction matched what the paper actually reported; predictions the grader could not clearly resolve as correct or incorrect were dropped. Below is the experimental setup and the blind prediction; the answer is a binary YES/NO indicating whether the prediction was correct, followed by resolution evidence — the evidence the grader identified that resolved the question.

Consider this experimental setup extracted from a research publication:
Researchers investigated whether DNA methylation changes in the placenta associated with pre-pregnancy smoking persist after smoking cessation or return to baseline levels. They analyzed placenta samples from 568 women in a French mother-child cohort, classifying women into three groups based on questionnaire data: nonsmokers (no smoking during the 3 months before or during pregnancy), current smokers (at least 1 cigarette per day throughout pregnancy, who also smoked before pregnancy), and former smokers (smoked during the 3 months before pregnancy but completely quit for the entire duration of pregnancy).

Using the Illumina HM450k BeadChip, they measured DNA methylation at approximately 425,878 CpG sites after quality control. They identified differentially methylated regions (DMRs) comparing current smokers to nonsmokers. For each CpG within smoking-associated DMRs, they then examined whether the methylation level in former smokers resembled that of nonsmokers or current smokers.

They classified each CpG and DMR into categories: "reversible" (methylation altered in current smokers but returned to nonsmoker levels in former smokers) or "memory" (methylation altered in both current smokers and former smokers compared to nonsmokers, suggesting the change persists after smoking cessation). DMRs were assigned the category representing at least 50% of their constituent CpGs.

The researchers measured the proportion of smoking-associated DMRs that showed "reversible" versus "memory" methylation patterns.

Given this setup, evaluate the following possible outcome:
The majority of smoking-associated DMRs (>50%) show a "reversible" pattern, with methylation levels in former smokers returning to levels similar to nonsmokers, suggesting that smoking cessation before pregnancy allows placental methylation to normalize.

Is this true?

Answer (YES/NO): YES